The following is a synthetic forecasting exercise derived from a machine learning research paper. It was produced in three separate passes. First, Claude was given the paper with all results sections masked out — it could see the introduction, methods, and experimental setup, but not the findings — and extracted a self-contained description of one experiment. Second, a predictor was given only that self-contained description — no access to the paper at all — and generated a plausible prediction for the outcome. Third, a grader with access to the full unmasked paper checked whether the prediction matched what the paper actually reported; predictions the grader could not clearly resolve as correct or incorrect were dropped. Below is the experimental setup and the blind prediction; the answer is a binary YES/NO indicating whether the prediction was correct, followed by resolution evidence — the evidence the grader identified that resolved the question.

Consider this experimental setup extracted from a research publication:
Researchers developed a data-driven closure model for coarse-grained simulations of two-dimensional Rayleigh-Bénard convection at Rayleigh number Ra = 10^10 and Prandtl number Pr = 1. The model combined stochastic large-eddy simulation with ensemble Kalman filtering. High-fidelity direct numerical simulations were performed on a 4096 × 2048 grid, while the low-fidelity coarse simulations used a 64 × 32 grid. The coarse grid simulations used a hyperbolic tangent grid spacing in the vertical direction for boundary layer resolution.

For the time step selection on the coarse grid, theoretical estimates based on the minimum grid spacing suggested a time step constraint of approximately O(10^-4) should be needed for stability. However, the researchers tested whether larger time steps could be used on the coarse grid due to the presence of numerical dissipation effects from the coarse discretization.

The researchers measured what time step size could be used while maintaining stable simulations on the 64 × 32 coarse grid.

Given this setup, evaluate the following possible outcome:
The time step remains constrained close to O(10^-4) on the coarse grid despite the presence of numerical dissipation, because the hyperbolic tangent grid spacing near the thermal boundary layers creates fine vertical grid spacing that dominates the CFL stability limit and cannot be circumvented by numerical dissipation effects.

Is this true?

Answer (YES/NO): NO